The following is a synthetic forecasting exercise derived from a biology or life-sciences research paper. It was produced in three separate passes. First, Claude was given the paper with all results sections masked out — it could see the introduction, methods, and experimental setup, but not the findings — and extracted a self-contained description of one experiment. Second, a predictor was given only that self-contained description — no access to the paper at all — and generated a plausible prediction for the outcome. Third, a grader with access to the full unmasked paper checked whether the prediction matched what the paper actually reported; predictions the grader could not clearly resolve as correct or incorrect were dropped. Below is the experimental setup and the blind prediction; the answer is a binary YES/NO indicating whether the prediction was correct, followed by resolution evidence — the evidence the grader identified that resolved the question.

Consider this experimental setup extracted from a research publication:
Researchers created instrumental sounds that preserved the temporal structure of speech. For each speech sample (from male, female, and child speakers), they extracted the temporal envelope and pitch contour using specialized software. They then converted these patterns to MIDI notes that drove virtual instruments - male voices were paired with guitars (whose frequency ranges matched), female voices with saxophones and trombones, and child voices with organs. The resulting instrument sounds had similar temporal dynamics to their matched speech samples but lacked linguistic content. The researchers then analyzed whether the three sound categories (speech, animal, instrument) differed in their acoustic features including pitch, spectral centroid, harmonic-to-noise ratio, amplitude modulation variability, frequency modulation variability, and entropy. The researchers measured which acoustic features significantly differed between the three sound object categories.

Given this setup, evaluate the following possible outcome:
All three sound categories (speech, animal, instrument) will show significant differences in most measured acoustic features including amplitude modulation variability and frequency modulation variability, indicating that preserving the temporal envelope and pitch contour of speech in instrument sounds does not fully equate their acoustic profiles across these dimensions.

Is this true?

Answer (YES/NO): NO